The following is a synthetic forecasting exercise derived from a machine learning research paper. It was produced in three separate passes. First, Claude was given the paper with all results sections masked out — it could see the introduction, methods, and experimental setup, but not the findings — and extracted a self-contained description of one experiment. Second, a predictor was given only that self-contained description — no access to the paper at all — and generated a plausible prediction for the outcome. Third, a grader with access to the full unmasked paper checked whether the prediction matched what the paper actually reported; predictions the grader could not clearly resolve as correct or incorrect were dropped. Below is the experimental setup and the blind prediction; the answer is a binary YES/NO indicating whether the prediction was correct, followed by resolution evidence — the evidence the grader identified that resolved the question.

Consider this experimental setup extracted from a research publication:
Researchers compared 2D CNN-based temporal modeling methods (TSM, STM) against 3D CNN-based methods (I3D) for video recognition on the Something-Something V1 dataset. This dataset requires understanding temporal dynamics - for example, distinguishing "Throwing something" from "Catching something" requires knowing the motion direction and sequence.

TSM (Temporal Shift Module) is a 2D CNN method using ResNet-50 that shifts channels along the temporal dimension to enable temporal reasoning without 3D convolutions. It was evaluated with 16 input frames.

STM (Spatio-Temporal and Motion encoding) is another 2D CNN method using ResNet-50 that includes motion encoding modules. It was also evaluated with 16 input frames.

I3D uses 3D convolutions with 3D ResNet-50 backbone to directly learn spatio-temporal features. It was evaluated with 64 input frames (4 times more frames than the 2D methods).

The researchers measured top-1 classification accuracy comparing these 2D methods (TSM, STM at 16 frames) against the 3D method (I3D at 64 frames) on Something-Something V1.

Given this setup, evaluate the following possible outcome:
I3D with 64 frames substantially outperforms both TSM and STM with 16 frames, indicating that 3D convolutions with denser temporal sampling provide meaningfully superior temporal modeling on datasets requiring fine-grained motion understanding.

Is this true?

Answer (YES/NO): NO